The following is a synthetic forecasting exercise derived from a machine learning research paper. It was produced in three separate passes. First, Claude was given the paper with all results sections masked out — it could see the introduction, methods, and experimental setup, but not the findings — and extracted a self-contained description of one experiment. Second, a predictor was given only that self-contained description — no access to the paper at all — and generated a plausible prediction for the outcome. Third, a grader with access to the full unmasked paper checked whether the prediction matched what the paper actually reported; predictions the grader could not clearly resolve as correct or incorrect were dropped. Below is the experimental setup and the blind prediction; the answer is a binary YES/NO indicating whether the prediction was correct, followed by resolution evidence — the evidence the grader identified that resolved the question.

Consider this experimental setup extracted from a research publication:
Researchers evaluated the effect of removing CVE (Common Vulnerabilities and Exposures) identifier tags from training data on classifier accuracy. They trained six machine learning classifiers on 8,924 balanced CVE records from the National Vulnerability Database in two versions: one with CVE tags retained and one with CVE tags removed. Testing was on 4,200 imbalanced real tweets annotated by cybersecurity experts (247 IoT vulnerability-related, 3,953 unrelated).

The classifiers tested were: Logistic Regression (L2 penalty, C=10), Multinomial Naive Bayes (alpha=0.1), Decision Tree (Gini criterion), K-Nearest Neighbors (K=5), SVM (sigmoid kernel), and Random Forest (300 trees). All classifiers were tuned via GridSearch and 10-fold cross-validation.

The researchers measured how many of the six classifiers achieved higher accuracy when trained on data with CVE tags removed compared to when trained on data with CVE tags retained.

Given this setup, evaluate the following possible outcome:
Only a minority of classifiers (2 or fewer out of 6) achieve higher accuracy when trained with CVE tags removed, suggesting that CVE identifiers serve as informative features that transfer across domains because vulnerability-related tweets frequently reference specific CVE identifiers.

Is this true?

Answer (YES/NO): NO